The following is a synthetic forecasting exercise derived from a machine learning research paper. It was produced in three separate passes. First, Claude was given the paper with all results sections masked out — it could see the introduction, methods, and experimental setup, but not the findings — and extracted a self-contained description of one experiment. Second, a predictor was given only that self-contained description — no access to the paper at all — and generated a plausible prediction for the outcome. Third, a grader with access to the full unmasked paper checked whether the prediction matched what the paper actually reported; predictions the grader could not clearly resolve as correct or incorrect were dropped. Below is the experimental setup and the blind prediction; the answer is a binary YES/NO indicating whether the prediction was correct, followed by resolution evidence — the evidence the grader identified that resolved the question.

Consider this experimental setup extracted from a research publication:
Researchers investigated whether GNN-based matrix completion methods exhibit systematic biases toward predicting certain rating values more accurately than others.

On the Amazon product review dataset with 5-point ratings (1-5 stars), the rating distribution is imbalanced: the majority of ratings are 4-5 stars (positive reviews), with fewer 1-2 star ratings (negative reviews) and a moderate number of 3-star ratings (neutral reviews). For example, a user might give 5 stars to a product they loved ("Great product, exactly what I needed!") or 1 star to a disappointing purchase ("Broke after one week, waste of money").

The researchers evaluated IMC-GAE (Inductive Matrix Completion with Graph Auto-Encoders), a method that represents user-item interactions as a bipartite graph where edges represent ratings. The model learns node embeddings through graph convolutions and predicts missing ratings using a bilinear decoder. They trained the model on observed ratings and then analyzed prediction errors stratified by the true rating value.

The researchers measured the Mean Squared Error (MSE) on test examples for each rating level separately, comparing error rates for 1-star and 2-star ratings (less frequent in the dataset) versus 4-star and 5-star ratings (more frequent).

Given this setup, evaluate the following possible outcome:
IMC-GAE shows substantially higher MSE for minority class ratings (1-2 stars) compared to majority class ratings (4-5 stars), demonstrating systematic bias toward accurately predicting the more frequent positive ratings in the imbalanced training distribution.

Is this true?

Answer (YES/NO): YES